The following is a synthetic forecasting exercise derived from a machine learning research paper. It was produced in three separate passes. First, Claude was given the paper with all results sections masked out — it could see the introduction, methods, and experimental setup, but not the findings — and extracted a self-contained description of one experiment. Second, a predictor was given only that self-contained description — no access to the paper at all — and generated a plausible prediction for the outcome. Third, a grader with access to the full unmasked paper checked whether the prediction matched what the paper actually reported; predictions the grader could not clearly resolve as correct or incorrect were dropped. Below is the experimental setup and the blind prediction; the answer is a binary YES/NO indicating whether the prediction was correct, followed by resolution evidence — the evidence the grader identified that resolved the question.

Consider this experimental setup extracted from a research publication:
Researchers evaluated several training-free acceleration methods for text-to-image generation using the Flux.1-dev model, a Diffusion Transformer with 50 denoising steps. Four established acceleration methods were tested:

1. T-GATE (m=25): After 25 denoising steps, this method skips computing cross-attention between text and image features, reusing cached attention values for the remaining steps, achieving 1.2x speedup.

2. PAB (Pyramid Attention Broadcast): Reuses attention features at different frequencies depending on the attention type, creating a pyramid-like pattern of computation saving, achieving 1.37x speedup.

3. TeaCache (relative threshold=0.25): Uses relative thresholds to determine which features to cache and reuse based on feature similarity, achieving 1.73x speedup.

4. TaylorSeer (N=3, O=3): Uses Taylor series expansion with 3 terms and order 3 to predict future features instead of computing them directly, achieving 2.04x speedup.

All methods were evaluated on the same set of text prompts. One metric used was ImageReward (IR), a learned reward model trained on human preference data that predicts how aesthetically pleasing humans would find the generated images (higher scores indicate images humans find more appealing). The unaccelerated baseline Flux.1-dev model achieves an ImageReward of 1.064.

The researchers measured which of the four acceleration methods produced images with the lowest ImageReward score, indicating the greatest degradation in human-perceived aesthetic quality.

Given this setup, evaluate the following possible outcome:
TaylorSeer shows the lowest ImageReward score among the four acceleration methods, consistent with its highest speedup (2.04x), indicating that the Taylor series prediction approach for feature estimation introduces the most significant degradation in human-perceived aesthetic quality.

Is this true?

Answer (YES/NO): NO